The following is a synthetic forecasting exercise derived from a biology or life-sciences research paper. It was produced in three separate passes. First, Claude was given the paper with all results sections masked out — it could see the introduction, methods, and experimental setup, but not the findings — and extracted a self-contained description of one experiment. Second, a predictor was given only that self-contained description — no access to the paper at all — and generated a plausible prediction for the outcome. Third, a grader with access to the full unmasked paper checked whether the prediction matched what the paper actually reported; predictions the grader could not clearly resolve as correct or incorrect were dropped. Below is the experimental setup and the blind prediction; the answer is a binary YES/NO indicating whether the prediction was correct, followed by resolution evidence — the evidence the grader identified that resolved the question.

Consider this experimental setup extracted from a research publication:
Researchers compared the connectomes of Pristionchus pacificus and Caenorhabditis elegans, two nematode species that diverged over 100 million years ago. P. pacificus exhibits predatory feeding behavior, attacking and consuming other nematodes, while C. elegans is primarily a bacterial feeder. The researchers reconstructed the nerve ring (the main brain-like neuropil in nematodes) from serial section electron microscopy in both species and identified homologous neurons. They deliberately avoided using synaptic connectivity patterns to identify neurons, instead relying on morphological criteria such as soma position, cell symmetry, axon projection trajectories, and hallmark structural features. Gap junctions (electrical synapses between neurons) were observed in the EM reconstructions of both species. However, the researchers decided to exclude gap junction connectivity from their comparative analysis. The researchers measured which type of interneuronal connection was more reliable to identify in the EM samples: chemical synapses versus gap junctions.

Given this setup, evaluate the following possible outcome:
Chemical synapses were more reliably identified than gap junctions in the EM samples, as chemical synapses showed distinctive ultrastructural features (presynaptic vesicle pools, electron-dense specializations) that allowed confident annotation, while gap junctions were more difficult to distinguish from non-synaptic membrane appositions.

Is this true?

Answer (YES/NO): YES